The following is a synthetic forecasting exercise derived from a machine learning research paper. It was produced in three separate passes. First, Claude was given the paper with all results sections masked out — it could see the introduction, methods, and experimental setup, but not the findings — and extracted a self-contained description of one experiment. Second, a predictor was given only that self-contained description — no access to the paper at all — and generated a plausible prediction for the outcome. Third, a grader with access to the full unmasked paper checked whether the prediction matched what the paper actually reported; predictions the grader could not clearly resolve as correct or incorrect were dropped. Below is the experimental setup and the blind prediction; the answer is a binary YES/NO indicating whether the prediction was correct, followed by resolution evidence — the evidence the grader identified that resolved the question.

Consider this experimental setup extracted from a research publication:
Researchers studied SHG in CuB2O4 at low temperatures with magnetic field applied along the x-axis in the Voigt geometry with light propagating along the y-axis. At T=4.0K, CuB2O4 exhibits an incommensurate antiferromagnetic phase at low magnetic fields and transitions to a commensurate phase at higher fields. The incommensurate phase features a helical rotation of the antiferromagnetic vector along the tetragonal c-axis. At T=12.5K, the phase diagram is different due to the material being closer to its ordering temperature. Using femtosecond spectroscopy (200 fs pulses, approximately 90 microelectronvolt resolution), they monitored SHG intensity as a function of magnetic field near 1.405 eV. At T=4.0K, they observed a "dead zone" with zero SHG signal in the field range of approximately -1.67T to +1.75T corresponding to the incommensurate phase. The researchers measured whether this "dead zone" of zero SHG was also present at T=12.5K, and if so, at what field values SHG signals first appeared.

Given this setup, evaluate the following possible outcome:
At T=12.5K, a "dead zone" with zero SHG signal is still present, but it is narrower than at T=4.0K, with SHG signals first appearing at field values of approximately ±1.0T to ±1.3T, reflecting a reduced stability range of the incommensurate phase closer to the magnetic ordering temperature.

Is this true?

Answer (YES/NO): NO